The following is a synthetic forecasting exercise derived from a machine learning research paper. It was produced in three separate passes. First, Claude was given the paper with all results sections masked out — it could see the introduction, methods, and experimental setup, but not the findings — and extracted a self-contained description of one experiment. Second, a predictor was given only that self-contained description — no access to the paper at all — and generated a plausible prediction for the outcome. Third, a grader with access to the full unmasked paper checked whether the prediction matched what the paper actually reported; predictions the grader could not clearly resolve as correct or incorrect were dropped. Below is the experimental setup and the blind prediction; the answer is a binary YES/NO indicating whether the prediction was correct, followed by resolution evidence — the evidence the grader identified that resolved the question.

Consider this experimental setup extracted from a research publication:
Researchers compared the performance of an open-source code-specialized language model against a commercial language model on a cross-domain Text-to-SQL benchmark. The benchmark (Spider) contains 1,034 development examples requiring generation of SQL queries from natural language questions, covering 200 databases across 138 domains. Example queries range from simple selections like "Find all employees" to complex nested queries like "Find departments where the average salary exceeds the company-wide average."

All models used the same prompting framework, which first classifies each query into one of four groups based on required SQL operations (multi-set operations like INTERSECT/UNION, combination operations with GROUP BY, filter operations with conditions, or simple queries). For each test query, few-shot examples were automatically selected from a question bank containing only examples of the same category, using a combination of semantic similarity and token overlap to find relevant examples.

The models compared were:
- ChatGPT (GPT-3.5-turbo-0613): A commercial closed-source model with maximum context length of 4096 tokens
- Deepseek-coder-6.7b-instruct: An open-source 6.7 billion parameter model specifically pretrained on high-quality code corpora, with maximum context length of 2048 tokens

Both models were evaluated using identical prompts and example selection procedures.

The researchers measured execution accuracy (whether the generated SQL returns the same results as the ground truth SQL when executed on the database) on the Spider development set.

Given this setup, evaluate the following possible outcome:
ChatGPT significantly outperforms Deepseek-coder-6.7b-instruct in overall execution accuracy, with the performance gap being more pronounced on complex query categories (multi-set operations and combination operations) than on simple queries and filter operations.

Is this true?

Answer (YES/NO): NO